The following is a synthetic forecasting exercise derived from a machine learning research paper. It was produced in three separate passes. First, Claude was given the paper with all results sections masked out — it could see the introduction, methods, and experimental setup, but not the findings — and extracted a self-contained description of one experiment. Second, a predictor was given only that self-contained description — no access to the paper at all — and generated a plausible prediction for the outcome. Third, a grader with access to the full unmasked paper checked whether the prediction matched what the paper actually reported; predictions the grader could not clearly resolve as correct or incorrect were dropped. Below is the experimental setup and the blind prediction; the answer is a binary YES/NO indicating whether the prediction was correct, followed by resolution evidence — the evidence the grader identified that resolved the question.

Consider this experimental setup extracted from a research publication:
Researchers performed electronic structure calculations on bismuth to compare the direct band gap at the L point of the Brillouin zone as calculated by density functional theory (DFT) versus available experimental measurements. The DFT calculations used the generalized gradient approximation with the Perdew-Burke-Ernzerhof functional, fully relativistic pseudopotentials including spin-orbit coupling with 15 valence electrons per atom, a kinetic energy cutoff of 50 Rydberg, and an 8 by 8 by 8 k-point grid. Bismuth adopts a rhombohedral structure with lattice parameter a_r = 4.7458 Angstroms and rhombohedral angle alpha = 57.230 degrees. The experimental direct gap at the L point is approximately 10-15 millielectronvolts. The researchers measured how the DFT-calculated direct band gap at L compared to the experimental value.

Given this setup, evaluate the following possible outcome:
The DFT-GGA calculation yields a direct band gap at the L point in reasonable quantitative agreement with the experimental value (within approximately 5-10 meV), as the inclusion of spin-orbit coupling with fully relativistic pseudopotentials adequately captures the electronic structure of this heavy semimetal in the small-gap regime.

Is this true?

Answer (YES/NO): NO